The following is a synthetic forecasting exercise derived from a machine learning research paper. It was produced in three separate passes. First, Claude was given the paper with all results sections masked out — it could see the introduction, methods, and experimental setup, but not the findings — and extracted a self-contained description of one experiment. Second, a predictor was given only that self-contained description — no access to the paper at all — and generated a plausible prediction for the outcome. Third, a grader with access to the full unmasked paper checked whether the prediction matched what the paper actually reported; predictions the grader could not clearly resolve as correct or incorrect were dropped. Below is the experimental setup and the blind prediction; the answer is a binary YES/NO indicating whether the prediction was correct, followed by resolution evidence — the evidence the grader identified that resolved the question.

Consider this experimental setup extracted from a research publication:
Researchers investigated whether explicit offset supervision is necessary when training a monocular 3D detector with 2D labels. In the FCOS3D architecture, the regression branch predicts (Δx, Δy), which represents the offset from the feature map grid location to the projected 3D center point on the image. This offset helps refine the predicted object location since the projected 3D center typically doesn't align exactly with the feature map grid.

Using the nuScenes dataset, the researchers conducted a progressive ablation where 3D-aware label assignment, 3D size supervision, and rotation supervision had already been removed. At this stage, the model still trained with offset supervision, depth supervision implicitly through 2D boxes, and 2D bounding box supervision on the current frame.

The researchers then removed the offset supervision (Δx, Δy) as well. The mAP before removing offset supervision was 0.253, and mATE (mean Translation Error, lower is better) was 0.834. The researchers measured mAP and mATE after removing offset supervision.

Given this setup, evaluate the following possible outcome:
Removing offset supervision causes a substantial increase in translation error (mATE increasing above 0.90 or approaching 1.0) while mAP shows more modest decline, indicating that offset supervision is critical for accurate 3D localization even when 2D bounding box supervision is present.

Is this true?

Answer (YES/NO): NO